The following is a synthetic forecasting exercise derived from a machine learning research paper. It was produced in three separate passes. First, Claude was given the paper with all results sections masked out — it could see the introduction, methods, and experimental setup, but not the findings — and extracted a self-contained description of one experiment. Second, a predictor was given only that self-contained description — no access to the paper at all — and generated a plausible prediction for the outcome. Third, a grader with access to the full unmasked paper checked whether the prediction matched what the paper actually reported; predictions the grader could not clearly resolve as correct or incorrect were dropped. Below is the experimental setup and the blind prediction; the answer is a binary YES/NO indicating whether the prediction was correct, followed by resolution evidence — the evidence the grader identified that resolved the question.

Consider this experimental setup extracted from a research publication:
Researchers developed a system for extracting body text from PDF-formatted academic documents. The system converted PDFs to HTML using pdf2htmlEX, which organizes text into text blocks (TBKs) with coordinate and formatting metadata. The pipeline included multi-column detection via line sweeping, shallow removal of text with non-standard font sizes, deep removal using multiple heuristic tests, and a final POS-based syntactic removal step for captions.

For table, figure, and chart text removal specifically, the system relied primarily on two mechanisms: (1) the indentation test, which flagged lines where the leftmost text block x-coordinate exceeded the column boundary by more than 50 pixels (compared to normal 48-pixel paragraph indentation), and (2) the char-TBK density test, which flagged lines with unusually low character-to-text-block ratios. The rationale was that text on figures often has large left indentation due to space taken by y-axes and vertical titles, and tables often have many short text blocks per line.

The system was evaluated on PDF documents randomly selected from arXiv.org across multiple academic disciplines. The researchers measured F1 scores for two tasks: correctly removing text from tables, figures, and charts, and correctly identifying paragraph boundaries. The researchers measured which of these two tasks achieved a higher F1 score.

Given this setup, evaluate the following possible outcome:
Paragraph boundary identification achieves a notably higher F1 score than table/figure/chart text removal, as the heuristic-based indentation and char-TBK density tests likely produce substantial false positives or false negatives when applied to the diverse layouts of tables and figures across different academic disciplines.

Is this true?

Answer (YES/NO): NO